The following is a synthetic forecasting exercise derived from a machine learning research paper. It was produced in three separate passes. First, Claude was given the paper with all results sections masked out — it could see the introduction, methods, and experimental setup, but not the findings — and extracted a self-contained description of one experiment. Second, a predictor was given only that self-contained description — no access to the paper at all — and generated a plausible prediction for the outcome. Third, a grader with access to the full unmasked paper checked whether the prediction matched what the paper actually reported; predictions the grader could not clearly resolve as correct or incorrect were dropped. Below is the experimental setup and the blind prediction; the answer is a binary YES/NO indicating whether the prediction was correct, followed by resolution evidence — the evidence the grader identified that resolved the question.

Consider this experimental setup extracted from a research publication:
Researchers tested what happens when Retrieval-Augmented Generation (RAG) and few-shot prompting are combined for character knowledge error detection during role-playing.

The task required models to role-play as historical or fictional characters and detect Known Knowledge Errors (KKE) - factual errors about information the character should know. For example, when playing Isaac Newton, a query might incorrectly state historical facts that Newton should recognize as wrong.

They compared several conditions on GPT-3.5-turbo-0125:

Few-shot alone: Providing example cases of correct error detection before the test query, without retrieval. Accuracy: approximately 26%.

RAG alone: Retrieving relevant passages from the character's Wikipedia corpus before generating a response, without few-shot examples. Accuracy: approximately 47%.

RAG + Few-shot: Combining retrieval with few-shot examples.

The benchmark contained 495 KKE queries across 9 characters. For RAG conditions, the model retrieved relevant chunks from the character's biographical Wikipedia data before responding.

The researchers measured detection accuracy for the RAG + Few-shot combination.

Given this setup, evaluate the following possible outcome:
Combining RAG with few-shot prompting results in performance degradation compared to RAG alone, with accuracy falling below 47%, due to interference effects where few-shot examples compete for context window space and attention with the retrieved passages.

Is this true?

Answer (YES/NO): NO